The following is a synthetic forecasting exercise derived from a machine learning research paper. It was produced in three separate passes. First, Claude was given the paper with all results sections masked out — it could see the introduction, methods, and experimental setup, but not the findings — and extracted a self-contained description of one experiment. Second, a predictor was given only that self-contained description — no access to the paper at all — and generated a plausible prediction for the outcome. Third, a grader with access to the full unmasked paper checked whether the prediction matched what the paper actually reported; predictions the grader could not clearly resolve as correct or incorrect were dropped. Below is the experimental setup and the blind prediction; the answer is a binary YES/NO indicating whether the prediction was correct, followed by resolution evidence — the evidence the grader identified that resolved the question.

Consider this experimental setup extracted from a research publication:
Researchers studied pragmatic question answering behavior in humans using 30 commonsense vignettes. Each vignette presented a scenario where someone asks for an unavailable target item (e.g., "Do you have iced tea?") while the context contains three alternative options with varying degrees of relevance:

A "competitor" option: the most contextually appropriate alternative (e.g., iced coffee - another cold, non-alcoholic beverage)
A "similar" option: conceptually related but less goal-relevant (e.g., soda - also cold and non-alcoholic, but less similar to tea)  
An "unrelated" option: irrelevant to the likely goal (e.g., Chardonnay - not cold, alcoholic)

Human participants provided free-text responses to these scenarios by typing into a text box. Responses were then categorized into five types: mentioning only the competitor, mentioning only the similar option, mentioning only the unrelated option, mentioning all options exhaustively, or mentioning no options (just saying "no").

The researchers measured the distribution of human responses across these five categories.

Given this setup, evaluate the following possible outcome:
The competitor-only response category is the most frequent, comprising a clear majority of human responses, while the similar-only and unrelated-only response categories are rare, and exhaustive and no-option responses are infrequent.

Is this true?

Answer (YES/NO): NO